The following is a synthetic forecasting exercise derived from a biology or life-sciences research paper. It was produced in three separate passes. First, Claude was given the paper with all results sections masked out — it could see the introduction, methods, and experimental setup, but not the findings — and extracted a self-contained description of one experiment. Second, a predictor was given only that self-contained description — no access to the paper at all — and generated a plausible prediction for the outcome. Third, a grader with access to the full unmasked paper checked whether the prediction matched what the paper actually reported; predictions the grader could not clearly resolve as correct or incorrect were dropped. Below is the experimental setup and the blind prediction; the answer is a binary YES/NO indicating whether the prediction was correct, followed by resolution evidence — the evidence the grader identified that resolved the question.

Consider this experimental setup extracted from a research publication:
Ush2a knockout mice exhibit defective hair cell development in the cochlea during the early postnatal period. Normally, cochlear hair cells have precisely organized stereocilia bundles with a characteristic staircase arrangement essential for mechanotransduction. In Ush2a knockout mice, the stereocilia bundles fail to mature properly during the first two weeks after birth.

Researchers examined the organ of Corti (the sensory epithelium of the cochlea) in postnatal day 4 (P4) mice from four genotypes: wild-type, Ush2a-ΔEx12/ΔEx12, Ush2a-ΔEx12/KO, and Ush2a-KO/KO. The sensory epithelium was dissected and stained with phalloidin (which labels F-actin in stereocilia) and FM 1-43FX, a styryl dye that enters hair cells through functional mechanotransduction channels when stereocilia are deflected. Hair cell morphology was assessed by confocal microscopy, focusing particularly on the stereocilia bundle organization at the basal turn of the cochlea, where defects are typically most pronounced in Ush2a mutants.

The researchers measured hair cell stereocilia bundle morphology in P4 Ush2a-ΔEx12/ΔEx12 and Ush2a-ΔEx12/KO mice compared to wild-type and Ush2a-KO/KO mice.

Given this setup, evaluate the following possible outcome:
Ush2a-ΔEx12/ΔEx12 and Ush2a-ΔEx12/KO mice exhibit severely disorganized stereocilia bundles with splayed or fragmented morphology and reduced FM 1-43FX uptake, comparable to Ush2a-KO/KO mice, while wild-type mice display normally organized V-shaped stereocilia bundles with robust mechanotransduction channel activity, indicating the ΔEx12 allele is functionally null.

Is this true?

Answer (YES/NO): NO